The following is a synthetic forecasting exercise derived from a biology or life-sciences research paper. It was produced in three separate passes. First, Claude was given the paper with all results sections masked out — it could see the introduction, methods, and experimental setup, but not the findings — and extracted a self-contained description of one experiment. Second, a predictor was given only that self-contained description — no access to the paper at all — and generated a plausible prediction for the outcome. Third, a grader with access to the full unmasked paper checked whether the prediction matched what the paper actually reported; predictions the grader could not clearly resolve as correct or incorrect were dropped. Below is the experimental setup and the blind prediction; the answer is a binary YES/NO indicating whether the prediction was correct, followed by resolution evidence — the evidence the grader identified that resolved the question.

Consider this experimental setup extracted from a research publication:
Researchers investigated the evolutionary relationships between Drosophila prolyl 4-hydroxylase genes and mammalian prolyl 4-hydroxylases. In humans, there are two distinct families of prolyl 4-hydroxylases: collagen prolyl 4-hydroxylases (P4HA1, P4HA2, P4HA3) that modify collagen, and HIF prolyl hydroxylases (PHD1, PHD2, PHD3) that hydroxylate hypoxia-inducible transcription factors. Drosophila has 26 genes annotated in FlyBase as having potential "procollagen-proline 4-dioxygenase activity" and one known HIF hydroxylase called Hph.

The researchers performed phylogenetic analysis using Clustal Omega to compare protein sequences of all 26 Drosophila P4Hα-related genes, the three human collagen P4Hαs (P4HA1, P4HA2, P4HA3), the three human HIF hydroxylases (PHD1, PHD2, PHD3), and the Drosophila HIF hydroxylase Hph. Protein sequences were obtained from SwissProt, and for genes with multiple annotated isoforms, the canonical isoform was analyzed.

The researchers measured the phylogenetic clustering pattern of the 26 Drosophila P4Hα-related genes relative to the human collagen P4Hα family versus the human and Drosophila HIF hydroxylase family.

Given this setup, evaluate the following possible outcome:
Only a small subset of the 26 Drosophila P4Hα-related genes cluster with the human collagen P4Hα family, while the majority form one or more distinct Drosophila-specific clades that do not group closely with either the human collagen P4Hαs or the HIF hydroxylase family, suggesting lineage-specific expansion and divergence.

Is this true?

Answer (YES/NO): YES